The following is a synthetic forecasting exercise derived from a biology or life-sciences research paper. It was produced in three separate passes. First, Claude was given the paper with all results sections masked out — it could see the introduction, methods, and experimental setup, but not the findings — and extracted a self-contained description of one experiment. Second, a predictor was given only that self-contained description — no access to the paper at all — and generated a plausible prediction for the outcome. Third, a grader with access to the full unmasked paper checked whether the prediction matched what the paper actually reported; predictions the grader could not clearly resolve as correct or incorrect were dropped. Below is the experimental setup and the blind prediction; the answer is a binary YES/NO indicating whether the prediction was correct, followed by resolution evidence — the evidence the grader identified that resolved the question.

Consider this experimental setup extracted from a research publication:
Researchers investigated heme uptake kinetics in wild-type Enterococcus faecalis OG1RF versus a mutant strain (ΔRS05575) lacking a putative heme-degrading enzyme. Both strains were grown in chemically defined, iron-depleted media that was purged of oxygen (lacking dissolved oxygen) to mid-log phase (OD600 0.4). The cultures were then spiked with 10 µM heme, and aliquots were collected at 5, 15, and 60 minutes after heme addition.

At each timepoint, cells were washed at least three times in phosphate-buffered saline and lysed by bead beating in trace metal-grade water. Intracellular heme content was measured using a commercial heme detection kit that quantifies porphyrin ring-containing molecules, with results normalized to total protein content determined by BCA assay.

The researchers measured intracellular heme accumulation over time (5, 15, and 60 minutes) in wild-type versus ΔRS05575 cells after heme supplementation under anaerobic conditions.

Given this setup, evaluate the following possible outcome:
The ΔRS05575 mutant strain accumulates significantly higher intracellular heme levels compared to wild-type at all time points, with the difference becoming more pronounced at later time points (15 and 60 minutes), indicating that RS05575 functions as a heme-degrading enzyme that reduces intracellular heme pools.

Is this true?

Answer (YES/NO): NO